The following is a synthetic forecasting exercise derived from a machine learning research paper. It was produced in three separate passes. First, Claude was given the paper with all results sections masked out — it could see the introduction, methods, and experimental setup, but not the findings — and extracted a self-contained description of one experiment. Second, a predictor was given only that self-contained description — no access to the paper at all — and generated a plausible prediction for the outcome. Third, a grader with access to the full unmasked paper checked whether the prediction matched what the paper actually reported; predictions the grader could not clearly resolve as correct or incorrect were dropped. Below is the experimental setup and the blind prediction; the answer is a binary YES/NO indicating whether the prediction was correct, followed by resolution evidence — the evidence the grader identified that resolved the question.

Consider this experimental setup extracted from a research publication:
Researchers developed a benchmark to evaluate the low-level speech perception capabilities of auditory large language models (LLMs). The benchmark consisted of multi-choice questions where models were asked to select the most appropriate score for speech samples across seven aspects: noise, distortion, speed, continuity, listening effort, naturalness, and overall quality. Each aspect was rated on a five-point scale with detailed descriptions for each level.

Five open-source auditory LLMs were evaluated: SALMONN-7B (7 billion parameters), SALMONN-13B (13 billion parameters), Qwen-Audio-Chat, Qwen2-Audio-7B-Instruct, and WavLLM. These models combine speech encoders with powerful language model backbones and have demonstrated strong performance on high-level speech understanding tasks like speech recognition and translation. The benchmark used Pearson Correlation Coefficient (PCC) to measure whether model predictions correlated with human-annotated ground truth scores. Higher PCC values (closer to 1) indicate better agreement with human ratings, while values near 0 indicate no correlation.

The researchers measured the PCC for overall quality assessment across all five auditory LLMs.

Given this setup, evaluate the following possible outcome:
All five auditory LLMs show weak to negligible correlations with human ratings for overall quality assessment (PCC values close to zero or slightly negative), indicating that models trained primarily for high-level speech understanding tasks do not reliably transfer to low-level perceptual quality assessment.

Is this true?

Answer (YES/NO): NO